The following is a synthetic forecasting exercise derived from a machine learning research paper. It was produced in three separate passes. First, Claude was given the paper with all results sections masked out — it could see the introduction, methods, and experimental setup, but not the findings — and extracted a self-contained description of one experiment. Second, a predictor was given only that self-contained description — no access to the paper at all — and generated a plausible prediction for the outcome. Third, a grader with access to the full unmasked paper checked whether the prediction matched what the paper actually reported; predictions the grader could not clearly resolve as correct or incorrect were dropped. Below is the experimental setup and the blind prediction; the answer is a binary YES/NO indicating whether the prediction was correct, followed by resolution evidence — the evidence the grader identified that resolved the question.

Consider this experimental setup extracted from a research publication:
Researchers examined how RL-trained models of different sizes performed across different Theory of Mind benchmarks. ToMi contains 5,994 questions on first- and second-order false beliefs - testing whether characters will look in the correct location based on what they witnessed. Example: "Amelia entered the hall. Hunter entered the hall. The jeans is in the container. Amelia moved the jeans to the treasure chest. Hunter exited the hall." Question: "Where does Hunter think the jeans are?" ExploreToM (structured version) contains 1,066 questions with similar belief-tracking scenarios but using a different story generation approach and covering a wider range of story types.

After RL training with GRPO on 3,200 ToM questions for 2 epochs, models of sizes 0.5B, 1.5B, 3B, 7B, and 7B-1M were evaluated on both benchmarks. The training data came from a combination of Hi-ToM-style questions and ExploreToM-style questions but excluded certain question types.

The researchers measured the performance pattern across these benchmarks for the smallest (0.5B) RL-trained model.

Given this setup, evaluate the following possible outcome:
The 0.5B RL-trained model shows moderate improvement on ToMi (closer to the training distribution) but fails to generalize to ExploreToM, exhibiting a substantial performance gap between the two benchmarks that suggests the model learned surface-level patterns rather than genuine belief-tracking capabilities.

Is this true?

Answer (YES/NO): NO